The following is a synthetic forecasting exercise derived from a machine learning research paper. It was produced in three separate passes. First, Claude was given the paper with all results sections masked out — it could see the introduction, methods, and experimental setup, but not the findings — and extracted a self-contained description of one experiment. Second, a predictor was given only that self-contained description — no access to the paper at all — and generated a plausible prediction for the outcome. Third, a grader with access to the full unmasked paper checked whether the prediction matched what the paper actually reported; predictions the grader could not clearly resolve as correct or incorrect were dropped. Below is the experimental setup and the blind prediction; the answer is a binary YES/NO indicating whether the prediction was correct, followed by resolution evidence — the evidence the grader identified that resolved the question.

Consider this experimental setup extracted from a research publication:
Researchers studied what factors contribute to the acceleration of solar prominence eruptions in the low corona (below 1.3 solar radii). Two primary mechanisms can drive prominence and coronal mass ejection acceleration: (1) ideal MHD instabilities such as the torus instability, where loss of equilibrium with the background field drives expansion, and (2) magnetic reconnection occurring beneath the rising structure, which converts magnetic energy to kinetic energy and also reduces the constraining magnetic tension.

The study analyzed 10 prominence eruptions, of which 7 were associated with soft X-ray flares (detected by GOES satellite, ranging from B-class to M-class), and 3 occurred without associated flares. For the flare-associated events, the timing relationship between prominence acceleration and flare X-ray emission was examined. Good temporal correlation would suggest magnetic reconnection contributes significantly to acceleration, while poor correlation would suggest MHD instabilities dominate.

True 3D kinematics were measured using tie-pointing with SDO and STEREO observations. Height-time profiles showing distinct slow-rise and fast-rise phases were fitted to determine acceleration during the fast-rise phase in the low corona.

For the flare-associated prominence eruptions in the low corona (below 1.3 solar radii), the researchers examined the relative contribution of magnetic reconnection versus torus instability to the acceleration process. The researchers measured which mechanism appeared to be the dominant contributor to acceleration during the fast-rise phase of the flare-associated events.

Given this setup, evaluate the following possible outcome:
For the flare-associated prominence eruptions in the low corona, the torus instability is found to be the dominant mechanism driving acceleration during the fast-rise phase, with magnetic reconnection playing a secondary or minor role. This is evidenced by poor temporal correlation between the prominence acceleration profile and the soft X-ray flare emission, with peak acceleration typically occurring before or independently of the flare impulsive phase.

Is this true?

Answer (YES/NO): NO